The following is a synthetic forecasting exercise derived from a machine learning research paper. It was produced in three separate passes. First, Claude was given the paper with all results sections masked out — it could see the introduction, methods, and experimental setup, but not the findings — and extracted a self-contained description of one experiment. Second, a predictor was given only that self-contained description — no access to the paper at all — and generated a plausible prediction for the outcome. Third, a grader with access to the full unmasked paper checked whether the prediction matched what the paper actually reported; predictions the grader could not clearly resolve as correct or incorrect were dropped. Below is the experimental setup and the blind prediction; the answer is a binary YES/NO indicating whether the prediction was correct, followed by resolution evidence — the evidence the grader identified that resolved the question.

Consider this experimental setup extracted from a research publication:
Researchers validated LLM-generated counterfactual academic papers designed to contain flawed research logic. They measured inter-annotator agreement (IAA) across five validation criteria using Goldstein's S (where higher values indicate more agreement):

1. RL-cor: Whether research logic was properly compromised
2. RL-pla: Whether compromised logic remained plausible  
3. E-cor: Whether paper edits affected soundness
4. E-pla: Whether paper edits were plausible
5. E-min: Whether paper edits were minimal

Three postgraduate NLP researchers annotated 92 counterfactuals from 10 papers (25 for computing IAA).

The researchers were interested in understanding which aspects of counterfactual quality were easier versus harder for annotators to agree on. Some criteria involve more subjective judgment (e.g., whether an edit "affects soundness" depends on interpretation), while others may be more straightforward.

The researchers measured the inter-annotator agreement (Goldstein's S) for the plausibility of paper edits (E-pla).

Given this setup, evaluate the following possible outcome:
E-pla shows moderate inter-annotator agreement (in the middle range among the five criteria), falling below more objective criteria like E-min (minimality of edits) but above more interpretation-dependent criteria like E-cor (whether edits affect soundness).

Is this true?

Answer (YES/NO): NO